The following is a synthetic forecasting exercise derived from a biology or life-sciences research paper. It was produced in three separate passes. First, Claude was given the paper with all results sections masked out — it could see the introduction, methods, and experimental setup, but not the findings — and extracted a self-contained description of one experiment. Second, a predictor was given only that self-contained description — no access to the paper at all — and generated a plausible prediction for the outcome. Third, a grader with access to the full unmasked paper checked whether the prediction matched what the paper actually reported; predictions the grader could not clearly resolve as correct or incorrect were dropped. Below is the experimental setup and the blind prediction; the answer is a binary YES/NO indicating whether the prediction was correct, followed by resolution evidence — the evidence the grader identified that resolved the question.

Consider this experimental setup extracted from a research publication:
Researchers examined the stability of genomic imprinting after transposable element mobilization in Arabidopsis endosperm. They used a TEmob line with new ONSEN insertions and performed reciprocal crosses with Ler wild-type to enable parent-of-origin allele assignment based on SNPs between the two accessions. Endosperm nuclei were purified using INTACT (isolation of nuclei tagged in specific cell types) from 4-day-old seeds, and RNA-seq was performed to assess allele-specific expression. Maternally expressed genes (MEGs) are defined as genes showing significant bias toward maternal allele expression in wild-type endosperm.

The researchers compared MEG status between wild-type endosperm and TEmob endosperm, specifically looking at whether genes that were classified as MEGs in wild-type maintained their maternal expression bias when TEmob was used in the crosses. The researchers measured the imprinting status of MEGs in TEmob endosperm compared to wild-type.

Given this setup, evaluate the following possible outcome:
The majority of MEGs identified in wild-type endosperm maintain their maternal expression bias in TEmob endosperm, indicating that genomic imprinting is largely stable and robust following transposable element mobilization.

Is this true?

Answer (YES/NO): NO